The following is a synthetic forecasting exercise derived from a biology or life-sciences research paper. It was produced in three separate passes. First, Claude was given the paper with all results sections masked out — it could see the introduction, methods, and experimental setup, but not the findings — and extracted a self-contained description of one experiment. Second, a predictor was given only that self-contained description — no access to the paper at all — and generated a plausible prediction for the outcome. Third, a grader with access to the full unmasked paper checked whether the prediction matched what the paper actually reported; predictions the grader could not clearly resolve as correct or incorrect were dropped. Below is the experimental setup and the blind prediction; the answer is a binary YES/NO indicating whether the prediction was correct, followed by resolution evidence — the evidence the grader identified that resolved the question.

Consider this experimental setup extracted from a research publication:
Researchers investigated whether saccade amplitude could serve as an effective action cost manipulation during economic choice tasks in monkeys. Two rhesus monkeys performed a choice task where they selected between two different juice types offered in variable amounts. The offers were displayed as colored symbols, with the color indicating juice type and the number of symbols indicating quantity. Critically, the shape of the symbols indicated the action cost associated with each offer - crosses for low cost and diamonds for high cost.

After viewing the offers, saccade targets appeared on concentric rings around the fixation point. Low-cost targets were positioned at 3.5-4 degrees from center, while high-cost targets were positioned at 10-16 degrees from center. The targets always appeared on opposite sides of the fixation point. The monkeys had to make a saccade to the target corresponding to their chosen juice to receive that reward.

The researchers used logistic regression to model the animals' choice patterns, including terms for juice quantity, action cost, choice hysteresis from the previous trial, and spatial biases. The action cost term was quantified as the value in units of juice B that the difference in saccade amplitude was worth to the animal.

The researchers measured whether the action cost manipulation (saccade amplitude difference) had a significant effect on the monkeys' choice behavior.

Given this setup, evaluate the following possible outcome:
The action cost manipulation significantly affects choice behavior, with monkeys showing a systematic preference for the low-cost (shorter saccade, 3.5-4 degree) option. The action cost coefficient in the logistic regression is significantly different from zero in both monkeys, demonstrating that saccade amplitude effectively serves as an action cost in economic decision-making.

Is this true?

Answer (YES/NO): YES